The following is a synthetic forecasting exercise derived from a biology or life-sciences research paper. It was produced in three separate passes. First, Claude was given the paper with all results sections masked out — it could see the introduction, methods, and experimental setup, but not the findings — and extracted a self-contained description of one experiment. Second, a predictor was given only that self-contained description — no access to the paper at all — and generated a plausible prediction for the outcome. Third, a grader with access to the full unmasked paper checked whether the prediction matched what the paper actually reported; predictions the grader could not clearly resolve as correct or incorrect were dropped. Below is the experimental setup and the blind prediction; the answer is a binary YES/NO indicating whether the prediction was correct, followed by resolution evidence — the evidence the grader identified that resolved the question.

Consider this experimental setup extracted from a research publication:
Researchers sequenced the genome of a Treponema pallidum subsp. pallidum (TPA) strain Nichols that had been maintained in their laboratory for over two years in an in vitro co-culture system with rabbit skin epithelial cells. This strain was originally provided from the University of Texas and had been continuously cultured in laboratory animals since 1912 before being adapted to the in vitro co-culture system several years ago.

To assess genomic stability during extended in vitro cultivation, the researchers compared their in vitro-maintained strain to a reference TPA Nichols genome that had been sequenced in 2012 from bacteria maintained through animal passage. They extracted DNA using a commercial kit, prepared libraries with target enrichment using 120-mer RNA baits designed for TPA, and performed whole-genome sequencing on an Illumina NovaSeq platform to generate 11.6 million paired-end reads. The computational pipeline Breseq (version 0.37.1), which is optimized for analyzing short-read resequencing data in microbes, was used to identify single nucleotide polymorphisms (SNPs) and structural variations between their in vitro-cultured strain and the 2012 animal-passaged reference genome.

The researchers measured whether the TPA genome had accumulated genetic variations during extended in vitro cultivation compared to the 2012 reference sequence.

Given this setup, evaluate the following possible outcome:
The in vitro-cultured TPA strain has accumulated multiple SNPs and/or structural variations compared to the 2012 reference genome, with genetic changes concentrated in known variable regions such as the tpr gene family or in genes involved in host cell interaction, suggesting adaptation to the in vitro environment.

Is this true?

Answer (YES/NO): NO